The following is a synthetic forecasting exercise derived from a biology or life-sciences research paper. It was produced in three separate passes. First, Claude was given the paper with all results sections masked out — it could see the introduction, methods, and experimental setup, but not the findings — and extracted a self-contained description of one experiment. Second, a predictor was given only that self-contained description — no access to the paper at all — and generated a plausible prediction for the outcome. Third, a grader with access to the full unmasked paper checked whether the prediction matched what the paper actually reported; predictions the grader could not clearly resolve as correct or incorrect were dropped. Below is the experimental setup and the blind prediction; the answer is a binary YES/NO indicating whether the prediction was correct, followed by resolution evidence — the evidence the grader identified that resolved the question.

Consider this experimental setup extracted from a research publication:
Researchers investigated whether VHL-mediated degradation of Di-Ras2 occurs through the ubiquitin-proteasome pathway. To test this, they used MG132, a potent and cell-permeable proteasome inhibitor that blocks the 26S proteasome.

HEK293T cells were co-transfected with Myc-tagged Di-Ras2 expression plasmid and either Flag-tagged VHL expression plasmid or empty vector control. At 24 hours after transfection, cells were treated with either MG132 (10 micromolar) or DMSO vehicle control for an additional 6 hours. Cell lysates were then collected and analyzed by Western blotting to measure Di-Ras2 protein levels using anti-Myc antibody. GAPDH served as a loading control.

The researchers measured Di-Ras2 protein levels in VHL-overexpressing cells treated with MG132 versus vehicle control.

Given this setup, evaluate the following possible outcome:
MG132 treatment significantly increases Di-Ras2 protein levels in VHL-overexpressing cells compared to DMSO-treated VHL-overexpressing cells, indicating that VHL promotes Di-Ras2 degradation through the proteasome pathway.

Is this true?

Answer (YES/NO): YES